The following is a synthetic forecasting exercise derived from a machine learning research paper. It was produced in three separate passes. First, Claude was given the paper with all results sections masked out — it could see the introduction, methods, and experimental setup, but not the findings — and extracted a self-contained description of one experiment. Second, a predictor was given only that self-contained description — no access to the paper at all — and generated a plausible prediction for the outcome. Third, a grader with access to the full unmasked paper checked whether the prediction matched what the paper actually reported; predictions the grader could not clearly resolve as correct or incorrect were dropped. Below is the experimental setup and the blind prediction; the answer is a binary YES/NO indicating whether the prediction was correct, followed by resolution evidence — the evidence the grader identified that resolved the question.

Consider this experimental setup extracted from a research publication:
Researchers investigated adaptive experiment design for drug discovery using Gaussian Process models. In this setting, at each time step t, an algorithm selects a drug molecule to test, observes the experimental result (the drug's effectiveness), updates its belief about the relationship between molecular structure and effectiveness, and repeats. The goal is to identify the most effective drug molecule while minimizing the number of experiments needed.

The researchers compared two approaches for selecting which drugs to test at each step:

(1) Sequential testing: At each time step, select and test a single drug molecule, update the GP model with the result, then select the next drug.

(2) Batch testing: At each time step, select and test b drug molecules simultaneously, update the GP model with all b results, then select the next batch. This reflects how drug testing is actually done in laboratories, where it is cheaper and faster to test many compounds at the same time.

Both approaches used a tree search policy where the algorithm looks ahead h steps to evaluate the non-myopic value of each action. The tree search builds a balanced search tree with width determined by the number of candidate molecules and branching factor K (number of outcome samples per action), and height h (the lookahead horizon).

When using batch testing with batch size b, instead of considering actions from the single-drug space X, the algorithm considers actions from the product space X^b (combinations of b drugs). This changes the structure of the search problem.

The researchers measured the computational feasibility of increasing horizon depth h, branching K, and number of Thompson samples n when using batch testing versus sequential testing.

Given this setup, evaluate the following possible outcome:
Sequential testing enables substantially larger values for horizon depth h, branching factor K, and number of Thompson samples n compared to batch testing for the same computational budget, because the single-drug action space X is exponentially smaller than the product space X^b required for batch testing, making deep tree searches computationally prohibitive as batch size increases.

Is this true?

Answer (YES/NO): NO